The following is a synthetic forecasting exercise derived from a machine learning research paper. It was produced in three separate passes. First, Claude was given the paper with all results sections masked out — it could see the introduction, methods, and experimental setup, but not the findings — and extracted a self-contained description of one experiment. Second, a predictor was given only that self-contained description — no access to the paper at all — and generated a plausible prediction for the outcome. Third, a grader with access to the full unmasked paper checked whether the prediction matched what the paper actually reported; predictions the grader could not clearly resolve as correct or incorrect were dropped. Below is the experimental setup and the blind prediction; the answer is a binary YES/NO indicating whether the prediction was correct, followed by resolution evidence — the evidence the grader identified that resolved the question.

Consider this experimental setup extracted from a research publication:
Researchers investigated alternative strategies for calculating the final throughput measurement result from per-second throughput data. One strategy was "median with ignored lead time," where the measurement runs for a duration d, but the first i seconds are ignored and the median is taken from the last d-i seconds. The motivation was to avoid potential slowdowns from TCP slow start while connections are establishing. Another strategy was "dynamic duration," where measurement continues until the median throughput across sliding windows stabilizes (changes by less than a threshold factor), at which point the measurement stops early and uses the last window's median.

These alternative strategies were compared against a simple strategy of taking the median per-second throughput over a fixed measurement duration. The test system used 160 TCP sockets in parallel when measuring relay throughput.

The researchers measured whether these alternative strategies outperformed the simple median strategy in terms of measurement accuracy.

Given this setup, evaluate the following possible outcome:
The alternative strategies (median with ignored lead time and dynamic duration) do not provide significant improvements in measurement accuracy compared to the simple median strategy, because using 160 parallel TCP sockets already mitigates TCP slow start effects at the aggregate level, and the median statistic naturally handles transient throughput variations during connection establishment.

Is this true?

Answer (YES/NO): YES